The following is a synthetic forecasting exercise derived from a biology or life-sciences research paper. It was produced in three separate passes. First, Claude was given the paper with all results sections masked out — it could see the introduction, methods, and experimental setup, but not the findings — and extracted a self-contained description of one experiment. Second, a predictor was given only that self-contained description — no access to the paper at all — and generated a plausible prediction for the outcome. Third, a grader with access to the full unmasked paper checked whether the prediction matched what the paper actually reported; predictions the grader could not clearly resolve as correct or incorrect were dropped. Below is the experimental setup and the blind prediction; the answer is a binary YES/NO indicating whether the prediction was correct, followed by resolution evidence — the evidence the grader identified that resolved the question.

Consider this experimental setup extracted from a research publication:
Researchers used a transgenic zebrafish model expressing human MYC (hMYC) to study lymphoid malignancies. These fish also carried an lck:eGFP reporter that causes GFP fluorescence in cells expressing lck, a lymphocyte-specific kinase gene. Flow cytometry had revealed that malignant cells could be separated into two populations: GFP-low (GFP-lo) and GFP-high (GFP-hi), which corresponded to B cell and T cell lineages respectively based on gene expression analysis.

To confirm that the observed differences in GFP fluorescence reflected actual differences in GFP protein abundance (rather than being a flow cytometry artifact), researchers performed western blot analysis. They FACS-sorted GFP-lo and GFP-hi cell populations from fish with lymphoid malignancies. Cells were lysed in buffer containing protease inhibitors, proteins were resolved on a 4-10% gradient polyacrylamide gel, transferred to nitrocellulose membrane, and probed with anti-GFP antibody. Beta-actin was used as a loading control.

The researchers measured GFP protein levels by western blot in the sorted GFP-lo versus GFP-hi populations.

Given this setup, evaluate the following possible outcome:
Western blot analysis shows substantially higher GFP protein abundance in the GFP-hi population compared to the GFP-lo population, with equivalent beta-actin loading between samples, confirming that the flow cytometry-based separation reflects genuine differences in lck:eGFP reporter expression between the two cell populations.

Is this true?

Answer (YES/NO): NO